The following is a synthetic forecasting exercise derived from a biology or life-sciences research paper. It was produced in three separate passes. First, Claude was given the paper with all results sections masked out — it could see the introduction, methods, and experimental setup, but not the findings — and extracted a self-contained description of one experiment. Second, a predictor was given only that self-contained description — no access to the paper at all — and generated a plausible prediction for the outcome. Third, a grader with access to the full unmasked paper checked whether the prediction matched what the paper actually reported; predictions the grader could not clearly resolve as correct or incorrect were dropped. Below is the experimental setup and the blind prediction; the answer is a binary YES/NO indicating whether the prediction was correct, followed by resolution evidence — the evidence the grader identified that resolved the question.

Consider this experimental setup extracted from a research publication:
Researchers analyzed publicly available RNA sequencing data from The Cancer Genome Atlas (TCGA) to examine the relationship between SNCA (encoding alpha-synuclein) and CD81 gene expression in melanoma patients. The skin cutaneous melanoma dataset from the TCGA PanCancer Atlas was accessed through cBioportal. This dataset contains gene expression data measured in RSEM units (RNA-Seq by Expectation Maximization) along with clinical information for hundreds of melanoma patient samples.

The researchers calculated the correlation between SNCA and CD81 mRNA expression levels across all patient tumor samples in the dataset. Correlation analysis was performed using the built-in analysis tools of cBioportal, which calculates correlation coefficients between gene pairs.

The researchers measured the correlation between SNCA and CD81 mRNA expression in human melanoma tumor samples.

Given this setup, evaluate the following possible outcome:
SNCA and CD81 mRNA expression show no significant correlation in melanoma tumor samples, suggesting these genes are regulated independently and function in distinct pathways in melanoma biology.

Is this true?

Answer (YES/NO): NO